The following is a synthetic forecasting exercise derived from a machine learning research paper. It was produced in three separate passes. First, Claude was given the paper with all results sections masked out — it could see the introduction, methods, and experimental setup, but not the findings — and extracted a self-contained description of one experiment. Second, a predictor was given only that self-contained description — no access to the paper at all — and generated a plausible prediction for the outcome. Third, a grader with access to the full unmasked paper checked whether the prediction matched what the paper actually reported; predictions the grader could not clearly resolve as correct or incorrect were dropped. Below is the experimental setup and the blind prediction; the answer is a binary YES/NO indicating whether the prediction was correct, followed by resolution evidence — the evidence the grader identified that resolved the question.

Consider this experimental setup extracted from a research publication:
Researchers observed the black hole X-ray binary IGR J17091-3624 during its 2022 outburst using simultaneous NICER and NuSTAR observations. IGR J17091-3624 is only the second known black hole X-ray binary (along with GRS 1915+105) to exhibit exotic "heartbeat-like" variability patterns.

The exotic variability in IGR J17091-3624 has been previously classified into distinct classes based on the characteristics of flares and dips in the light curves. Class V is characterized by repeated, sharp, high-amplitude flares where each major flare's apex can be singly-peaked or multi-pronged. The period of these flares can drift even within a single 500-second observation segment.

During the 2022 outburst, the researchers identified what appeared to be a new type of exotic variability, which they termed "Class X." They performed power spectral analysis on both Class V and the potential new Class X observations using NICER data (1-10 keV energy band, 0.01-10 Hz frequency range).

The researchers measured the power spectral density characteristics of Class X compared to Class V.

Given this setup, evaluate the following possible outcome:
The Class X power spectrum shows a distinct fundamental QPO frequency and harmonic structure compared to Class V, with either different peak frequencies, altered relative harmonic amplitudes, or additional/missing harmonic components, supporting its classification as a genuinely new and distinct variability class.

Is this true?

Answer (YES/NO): NO